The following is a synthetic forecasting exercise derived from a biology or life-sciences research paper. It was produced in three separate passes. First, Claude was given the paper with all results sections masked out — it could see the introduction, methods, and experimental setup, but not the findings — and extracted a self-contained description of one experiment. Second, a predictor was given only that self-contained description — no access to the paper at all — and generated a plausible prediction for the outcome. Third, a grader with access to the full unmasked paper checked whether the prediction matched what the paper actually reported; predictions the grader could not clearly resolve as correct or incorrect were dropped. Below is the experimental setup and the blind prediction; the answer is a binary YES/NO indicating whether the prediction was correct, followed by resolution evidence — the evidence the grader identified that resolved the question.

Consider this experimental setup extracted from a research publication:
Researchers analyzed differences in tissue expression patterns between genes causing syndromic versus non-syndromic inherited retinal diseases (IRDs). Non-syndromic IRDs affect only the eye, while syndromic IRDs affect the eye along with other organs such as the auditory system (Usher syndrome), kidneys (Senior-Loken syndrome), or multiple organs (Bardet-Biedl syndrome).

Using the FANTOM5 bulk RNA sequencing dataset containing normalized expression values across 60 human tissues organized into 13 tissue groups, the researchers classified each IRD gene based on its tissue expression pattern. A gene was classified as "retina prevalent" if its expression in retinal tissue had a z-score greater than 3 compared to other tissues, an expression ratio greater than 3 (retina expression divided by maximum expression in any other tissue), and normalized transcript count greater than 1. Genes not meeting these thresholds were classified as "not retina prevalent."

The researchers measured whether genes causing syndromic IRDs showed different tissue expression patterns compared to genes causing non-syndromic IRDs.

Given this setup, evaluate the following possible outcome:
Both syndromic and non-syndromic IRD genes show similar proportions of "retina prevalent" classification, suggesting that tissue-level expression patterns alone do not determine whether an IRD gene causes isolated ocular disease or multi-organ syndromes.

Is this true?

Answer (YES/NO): NO